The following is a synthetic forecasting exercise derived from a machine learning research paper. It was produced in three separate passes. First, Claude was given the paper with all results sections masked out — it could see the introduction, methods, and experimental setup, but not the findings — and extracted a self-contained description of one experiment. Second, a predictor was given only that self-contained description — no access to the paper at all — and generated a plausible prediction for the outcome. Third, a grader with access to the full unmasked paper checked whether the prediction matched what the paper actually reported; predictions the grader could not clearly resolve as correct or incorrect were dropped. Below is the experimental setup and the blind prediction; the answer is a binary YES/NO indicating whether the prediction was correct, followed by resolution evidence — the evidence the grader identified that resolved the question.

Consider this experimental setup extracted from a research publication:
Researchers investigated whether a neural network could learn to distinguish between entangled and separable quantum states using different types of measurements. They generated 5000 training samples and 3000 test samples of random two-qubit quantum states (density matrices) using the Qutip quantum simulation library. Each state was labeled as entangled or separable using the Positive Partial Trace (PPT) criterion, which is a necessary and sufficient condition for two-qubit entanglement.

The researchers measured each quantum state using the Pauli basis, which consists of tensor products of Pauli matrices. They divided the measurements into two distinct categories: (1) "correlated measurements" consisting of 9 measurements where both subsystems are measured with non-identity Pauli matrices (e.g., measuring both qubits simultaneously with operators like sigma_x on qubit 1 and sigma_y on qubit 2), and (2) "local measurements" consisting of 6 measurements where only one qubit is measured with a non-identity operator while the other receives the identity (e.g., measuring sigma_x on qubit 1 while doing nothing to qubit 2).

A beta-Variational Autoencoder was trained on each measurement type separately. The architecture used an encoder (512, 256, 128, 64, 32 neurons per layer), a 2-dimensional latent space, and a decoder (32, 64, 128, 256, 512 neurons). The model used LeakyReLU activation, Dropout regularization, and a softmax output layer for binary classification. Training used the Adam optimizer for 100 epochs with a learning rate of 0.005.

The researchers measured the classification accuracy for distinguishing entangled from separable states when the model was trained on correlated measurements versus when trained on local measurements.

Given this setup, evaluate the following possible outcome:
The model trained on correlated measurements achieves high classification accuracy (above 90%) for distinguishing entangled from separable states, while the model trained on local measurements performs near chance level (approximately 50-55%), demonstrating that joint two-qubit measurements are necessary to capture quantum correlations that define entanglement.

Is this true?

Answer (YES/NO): NO